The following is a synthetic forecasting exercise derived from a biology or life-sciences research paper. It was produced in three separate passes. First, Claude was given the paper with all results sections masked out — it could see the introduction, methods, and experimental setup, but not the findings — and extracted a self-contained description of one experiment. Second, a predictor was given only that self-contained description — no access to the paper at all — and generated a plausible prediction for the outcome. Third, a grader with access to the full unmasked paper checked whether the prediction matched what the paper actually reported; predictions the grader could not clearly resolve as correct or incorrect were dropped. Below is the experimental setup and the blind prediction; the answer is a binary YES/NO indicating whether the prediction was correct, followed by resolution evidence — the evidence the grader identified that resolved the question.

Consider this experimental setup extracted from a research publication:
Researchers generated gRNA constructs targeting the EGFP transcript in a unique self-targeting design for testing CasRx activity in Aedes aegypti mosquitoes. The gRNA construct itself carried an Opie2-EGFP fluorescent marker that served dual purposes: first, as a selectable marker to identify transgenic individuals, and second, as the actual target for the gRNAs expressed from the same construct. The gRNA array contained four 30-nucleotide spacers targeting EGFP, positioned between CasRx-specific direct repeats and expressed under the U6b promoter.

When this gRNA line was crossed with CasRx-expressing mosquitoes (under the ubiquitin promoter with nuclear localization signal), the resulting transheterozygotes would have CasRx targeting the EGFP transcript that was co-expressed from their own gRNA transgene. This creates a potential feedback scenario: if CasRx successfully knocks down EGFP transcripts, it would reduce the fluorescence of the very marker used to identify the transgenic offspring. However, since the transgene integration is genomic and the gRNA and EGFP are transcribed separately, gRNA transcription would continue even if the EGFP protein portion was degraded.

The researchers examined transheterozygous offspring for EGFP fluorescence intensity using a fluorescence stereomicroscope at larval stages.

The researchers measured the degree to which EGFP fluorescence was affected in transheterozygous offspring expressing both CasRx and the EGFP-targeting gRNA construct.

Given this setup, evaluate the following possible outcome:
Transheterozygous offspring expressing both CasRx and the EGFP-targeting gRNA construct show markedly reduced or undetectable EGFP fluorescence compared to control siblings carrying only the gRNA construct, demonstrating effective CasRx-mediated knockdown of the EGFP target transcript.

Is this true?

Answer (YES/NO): YES